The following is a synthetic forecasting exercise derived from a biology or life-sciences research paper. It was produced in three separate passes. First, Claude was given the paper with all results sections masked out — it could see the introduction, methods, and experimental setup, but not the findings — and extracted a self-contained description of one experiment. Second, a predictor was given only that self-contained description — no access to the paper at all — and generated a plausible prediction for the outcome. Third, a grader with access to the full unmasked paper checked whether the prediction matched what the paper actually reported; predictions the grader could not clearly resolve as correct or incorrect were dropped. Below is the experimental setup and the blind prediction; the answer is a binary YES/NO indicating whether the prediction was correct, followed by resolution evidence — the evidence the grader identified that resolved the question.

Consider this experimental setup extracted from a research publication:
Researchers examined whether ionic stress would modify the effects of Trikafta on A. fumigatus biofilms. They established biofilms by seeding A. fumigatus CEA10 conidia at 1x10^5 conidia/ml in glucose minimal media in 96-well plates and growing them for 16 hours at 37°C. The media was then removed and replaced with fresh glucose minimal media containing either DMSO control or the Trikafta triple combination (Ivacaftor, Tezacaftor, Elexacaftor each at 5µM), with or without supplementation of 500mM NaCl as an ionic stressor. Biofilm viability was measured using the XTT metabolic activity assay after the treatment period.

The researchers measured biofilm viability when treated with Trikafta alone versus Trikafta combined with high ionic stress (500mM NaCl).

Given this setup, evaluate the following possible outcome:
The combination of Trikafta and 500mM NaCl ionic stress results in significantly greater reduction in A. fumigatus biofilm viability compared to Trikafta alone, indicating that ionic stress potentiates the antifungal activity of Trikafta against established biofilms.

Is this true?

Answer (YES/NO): YES